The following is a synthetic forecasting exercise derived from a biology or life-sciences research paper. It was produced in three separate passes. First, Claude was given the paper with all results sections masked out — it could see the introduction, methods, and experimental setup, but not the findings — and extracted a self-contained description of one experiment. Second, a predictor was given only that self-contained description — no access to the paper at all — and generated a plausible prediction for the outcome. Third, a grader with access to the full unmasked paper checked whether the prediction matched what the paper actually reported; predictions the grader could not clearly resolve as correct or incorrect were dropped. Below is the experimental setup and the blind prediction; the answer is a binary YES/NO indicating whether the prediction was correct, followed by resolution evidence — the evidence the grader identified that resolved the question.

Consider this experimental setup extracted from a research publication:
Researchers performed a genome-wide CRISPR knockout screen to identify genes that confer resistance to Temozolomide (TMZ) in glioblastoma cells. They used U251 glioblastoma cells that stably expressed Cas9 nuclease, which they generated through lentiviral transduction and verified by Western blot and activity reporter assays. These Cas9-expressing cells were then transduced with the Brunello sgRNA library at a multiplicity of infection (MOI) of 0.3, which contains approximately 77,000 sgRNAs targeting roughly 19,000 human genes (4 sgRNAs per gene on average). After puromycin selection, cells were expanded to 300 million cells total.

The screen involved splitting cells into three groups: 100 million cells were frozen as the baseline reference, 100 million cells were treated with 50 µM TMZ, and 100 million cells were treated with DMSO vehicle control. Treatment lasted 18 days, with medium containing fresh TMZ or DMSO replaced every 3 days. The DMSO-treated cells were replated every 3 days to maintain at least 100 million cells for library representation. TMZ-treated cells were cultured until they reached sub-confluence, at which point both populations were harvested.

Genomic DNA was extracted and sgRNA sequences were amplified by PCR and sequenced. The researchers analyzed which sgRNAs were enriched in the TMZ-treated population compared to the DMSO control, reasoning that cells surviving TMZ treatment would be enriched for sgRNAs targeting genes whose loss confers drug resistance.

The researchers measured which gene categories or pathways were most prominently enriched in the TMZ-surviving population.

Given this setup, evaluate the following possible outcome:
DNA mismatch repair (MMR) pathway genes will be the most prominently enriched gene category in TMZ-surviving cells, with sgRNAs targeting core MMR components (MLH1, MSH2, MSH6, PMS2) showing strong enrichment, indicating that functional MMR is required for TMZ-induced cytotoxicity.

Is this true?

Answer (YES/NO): YES